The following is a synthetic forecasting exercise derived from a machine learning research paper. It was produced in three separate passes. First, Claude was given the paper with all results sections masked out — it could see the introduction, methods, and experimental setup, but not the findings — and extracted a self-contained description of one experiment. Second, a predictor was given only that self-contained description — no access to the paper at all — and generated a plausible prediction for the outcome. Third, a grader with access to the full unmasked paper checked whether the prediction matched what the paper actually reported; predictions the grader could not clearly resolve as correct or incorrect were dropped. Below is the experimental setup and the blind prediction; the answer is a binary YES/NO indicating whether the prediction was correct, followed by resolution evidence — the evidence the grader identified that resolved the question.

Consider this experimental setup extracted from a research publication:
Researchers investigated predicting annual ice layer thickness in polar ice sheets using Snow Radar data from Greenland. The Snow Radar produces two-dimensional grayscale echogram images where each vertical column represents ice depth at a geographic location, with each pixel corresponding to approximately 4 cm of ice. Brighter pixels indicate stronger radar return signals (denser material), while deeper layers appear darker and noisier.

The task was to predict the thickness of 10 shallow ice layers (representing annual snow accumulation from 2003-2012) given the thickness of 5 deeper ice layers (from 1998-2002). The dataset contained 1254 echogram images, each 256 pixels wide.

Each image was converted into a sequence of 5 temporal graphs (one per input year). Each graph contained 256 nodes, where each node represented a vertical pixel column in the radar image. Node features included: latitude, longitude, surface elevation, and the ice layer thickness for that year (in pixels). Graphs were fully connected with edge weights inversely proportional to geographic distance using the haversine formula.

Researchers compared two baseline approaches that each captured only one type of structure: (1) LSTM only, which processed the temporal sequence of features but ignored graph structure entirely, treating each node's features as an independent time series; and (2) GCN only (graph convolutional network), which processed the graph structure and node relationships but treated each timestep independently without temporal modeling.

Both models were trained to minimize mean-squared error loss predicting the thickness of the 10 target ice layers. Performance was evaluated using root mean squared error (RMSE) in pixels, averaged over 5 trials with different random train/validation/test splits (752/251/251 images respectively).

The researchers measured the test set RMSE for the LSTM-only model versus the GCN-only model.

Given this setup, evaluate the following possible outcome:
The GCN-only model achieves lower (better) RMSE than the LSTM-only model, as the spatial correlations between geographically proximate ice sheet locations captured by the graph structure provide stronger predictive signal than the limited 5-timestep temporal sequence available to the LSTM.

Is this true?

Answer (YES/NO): YES